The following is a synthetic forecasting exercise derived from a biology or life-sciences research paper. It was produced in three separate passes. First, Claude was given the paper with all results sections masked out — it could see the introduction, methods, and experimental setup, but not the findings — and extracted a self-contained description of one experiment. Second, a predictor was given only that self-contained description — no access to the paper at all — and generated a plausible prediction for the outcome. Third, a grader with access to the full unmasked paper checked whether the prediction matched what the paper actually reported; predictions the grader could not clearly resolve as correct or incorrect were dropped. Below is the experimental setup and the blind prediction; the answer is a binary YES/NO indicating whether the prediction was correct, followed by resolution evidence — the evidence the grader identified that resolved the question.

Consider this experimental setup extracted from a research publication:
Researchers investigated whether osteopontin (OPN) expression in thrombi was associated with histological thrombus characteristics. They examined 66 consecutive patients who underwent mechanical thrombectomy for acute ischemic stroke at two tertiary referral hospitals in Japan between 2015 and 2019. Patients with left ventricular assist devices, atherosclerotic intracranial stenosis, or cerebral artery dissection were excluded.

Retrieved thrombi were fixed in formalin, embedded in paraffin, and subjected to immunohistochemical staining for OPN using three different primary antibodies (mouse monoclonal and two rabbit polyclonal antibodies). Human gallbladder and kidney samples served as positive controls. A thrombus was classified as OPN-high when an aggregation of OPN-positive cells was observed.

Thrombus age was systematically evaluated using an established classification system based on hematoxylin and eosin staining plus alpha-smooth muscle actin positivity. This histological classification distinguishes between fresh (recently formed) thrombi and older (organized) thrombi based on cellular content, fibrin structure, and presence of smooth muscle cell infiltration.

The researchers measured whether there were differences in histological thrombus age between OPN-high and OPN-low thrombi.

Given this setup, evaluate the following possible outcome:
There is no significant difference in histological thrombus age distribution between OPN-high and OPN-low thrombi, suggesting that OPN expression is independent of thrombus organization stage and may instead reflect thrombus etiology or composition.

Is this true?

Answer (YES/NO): NO